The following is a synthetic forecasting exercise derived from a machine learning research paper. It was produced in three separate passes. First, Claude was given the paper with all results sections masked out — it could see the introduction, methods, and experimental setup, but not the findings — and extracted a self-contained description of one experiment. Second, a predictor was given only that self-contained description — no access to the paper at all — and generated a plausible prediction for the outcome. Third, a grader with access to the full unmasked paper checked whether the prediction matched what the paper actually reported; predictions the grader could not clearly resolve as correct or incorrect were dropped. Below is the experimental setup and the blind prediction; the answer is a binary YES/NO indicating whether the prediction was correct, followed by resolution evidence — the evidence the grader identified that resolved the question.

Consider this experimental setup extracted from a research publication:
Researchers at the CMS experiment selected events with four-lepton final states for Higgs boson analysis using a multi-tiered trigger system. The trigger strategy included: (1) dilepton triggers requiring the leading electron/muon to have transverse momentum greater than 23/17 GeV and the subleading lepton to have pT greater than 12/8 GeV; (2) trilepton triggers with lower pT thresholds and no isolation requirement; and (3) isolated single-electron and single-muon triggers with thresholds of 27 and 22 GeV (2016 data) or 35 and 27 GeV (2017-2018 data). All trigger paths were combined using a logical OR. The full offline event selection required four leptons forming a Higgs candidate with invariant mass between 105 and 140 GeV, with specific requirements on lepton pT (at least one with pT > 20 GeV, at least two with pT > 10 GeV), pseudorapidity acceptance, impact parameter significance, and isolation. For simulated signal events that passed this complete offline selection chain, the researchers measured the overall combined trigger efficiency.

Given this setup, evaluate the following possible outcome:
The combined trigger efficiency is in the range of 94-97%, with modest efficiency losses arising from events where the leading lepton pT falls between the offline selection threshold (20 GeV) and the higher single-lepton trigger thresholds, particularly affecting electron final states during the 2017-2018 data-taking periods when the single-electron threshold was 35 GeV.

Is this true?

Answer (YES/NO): NO